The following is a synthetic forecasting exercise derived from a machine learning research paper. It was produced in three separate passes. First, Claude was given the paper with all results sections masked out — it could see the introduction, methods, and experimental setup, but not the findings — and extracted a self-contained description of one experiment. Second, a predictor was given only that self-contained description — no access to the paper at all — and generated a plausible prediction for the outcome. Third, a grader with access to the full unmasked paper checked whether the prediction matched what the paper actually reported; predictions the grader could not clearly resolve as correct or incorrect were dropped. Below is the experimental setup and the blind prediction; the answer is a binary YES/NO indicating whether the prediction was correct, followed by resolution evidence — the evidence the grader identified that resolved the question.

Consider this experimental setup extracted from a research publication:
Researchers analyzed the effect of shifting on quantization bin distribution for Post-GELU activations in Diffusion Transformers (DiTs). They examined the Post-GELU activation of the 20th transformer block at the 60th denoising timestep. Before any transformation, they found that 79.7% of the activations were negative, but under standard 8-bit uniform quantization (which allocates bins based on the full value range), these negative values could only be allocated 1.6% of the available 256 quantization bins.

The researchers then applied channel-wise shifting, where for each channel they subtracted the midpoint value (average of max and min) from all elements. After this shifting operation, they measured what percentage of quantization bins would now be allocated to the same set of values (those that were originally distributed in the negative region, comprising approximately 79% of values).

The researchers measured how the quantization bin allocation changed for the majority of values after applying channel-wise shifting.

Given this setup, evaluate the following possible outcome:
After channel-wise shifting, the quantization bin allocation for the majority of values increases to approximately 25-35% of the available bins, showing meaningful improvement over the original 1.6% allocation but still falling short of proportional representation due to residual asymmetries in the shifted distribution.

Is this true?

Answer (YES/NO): NO